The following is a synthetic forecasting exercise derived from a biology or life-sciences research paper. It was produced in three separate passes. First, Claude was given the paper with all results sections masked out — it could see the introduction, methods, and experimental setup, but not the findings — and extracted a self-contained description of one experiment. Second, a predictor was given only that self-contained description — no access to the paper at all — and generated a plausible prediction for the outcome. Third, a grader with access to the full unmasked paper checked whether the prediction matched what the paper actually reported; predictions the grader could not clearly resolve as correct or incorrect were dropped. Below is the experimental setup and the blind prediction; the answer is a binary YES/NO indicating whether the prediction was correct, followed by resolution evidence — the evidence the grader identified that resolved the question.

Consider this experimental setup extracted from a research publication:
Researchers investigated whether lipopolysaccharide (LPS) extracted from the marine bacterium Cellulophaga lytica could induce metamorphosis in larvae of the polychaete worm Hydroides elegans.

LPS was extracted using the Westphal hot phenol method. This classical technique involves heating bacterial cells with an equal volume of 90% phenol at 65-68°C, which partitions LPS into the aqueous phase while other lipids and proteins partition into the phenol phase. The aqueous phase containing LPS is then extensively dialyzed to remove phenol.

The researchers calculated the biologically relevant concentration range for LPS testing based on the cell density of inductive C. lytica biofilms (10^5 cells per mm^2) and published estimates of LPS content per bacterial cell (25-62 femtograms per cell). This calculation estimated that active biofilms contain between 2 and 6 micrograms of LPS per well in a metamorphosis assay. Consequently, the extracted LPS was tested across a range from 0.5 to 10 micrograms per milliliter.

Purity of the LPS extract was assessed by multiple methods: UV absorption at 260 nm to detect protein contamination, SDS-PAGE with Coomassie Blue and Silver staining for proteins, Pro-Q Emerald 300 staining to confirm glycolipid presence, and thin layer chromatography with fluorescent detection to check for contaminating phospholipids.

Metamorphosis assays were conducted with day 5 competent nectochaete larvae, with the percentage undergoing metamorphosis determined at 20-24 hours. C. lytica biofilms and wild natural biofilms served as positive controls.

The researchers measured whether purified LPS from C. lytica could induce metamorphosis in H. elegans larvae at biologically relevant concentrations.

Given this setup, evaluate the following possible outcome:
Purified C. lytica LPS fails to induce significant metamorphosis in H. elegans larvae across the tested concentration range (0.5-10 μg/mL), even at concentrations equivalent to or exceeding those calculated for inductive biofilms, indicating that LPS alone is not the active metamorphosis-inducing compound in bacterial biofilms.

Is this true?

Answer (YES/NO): NO